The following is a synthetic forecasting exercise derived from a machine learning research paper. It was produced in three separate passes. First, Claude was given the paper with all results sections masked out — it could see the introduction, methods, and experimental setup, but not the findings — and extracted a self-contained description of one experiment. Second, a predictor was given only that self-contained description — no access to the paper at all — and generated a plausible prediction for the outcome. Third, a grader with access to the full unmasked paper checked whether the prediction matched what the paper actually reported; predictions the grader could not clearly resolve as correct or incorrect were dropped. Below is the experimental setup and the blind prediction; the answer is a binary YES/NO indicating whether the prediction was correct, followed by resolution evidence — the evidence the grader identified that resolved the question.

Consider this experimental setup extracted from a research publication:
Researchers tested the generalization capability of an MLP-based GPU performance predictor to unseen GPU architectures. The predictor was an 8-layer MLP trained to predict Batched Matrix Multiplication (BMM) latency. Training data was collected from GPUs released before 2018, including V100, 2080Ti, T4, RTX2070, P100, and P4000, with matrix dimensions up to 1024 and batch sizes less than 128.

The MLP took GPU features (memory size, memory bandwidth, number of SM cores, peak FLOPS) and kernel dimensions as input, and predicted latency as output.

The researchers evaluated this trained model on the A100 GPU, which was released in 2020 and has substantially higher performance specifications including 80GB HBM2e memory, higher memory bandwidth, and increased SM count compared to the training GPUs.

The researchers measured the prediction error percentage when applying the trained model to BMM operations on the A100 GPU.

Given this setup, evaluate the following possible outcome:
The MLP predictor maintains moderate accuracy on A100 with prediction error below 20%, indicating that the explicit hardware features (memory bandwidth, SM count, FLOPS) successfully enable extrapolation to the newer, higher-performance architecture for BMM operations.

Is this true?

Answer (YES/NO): NO